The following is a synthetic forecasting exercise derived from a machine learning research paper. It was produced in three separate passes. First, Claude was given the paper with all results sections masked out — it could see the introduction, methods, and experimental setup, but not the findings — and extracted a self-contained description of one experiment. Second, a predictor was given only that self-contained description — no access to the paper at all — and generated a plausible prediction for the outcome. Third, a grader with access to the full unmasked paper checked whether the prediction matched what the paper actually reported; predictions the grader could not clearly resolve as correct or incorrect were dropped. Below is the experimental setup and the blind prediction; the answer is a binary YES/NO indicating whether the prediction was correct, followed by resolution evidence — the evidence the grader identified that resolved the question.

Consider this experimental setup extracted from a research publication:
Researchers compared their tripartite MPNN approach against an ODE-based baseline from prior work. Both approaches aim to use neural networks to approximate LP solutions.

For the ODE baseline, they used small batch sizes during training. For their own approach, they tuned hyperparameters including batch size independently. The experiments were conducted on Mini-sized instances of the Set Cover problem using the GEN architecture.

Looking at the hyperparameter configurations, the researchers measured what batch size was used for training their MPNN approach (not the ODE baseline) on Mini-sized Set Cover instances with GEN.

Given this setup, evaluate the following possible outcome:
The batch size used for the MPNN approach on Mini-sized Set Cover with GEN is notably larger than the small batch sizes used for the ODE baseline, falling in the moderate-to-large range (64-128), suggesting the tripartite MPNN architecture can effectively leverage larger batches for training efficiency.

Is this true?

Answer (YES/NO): NO